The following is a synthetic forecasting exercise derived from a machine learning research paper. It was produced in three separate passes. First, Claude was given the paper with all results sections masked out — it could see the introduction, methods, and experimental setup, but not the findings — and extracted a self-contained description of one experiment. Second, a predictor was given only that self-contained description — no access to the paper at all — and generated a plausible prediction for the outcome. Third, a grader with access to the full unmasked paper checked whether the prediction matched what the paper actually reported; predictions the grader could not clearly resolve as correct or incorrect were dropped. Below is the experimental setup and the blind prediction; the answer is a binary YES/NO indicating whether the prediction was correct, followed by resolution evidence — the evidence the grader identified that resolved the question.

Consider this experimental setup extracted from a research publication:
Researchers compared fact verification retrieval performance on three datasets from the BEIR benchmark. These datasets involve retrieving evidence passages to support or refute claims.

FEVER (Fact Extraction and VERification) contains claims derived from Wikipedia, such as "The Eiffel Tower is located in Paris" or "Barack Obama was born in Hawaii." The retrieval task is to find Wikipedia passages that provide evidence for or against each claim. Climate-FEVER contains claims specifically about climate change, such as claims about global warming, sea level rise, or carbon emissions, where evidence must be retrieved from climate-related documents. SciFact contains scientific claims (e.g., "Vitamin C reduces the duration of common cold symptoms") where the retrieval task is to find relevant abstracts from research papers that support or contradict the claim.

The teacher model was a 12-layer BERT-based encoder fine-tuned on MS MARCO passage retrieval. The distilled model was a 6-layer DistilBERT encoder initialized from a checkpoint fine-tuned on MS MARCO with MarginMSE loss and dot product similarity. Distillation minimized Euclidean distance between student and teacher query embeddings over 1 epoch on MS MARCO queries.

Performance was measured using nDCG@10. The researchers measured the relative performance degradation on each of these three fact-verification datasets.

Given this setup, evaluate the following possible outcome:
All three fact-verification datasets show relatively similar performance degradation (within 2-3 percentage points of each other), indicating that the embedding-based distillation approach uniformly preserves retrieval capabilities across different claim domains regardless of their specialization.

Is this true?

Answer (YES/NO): NO